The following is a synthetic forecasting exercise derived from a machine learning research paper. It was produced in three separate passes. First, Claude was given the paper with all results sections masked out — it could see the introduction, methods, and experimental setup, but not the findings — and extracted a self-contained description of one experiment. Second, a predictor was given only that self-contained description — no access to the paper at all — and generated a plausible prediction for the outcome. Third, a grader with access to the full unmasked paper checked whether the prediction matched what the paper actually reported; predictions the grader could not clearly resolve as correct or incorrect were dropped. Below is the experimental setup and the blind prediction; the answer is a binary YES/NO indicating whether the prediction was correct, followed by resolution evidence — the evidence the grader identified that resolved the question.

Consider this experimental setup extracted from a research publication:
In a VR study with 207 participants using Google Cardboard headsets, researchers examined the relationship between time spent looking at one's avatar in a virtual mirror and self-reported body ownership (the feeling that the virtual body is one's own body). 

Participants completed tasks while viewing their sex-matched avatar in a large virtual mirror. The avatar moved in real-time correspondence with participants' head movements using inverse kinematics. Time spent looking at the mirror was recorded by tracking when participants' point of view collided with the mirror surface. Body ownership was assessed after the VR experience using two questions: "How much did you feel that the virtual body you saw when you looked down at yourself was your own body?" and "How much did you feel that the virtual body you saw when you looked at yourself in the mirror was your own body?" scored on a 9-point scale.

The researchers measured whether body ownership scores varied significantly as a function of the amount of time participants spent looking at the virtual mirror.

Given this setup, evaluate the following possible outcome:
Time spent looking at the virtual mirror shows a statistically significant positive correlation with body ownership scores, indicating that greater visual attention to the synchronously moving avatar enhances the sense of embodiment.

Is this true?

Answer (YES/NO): YES